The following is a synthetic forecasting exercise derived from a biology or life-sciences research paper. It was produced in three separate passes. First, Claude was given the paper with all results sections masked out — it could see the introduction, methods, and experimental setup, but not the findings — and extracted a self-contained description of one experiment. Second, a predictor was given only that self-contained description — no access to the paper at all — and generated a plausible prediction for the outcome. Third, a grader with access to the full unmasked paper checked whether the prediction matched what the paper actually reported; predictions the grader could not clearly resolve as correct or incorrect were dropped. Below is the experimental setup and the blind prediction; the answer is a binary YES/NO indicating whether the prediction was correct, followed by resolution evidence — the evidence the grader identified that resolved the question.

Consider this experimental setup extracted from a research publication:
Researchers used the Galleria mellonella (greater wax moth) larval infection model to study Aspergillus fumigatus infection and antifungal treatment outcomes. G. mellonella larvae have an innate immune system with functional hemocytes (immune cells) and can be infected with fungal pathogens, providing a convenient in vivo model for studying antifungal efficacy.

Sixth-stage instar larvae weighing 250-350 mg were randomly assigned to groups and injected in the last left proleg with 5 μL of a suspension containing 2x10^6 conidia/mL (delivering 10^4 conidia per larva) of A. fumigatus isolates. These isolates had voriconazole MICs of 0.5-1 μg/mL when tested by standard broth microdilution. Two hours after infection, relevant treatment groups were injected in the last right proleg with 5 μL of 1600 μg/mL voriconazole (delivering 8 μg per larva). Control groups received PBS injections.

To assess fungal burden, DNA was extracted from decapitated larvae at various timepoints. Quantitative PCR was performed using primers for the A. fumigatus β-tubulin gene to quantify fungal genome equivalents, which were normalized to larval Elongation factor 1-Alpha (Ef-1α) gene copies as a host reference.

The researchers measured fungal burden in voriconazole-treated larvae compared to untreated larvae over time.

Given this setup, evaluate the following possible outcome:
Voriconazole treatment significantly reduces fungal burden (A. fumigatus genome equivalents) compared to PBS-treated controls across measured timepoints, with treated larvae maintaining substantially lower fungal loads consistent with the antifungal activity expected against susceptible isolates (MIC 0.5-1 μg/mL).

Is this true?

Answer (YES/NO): YES